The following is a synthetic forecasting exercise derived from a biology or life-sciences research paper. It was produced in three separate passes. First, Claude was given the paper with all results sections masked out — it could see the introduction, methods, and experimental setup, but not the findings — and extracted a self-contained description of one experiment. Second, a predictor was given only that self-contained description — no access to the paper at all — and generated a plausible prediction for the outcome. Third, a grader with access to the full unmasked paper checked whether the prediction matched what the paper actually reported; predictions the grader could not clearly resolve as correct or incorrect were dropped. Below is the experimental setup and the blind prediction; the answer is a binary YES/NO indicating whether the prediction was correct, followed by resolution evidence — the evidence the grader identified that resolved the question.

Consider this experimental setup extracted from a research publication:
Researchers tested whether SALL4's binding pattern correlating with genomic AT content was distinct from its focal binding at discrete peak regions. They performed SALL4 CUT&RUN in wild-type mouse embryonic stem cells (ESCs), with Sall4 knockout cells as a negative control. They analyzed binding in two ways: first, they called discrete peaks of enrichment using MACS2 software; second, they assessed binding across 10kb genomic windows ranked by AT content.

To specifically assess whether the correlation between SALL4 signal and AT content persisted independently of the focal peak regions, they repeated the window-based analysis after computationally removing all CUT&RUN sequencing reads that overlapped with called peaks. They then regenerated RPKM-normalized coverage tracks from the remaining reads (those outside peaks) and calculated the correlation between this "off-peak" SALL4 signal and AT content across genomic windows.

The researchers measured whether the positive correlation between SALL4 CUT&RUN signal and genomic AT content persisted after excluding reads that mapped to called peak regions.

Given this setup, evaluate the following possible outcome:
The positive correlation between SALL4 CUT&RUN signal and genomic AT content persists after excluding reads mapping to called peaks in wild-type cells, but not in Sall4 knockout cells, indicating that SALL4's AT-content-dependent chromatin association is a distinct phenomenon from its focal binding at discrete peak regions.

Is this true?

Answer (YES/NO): YES